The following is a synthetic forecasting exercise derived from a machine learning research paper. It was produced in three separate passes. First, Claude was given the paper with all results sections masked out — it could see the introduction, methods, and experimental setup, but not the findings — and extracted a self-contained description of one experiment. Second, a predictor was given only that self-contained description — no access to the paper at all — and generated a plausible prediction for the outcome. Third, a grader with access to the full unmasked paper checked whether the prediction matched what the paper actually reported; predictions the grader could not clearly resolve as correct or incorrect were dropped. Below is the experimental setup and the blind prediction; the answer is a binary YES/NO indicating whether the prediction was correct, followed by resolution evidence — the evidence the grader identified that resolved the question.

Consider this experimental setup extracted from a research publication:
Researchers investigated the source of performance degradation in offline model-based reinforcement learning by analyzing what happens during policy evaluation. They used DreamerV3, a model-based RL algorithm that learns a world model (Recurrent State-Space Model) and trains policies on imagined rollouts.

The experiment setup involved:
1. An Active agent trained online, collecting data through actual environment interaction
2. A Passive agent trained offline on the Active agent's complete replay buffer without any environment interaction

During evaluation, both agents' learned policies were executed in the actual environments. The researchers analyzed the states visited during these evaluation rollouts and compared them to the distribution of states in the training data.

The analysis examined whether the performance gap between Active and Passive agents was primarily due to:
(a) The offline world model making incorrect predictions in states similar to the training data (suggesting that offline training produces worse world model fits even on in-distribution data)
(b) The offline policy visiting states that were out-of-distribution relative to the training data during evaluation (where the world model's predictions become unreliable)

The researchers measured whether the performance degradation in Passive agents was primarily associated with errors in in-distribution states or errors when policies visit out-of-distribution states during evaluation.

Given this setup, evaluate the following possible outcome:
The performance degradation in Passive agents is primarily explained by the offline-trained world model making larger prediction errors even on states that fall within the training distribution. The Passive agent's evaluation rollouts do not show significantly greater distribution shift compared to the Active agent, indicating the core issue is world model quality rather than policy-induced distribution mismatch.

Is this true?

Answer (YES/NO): NO